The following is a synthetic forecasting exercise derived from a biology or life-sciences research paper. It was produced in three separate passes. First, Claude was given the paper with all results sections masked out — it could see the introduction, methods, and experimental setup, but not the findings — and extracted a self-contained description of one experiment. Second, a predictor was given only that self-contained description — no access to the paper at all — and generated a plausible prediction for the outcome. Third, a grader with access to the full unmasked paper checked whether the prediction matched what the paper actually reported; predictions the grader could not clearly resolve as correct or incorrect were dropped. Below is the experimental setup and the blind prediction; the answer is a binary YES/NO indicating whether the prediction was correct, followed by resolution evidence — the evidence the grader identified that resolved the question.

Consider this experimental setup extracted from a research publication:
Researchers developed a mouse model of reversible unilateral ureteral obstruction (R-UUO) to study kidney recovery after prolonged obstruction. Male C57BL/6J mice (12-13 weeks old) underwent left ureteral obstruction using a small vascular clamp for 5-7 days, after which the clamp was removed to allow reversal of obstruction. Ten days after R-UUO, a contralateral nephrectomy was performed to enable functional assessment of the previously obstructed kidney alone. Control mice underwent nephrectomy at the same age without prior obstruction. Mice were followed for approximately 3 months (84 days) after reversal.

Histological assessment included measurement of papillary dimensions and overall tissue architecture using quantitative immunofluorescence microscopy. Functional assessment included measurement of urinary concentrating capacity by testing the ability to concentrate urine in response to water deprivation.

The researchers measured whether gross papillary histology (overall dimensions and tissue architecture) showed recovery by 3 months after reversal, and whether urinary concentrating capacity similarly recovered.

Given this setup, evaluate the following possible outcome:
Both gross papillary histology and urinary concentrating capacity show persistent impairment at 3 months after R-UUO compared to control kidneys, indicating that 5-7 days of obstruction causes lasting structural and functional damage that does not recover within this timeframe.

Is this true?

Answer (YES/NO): NO